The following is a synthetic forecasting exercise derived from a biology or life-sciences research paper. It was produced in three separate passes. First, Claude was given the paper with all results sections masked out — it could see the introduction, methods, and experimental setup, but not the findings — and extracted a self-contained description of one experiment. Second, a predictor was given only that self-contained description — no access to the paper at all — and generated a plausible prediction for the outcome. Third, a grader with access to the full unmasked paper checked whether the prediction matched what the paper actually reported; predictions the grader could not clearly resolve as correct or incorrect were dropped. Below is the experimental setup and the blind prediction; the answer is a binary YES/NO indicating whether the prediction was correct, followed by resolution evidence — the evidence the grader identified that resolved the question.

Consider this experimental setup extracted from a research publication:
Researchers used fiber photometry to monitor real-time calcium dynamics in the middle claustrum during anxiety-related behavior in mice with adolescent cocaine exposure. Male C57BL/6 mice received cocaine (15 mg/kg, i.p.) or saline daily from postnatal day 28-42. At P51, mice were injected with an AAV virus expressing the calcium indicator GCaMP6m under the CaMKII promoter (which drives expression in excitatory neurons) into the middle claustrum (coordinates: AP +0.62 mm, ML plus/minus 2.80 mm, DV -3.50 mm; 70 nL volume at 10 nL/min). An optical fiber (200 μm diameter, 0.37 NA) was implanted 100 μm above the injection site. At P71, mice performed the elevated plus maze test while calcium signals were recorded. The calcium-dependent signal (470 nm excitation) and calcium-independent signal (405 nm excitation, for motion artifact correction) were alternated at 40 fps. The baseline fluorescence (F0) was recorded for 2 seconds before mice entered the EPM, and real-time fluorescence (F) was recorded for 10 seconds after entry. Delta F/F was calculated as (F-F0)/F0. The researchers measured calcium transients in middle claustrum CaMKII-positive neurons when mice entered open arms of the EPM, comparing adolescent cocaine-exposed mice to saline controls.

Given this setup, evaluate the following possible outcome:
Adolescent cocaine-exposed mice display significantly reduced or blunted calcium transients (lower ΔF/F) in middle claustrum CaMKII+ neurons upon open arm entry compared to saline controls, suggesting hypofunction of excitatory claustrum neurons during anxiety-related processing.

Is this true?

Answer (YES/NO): NO